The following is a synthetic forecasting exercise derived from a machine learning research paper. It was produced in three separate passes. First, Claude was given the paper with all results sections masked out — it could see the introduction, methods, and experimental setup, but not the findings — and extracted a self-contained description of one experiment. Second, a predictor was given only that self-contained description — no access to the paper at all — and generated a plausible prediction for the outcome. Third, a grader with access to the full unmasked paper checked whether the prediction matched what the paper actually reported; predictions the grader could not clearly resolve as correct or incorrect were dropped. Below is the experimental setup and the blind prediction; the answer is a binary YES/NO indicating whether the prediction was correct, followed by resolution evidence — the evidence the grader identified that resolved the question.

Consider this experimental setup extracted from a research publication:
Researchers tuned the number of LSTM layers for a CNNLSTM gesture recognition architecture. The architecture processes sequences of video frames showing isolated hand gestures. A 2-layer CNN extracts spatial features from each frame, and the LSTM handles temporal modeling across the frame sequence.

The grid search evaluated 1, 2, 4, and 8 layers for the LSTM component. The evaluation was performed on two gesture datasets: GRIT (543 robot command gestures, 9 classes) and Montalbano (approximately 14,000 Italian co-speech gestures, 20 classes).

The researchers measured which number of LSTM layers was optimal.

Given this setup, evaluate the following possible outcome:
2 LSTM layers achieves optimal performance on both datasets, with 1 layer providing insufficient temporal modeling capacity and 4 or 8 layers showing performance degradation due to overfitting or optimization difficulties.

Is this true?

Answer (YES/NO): YES